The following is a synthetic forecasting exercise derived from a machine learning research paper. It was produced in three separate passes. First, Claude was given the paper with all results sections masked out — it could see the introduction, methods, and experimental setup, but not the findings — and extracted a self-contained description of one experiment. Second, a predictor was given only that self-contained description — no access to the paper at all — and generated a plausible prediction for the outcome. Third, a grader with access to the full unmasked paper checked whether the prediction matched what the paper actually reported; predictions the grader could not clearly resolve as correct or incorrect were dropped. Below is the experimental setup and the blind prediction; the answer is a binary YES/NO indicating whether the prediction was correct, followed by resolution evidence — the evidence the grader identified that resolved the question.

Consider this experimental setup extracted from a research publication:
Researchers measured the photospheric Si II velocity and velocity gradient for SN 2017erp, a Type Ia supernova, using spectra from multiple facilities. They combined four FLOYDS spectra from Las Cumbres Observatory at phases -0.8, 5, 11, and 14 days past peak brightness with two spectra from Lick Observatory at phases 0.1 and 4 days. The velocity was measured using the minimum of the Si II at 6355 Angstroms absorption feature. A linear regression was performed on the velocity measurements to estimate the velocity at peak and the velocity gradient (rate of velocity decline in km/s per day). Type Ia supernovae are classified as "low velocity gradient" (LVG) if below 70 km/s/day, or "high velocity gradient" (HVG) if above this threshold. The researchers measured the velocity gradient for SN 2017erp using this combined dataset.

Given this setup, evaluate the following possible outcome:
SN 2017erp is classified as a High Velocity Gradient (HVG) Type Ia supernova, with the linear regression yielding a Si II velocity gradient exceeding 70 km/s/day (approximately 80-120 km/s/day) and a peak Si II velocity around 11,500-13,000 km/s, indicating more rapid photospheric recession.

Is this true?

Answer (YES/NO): NO